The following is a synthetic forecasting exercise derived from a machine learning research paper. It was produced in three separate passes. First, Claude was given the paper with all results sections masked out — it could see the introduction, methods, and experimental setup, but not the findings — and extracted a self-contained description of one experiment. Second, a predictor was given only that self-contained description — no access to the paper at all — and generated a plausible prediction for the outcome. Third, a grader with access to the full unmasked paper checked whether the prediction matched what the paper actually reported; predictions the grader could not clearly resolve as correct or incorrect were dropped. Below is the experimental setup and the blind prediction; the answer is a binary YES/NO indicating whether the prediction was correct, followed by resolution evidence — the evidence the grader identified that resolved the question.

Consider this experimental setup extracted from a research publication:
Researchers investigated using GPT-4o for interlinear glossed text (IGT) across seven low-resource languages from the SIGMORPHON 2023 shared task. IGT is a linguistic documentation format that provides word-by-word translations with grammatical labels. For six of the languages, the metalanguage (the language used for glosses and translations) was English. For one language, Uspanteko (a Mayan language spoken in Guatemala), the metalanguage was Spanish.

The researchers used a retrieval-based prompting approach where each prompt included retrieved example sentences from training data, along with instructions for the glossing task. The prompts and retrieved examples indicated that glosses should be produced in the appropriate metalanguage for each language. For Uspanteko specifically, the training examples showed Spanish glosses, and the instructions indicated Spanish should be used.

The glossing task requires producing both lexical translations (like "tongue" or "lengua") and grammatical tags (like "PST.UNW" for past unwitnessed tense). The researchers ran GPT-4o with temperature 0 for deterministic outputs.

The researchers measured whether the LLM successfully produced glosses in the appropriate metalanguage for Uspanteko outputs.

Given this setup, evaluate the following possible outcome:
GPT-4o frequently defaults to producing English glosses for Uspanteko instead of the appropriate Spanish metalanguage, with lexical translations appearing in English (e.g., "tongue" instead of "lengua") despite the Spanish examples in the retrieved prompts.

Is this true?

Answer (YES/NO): NO